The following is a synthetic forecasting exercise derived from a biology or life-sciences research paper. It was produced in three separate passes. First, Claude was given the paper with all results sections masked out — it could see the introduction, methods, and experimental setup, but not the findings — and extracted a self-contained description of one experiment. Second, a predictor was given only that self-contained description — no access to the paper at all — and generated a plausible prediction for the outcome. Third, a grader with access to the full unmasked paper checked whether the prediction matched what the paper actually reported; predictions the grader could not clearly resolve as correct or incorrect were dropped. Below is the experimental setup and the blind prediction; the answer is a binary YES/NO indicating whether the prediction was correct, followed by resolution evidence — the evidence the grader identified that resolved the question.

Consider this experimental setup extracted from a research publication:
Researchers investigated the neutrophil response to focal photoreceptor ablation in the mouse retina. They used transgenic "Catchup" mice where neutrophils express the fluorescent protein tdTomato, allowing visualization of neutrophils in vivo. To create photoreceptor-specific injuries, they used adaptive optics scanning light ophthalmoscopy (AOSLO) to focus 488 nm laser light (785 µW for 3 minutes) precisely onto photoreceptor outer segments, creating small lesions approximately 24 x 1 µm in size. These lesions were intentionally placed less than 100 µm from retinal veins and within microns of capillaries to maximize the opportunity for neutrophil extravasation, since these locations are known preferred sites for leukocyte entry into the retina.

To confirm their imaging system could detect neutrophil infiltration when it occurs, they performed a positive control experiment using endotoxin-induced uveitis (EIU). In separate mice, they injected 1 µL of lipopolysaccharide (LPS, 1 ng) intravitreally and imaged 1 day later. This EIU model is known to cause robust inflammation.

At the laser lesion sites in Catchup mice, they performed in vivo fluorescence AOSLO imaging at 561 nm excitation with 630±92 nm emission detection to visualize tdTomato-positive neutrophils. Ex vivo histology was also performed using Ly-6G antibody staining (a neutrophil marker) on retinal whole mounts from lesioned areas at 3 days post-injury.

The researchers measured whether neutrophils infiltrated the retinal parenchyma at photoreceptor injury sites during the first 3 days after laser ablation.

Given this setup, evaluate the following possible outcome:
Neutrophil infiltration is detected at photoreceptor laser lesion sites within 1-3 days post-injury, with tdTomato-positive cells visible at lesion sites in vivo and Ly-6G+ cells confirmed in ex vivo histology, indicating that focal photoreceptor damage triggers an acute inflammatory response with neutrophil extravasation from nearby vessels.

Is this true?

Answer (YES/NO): NO